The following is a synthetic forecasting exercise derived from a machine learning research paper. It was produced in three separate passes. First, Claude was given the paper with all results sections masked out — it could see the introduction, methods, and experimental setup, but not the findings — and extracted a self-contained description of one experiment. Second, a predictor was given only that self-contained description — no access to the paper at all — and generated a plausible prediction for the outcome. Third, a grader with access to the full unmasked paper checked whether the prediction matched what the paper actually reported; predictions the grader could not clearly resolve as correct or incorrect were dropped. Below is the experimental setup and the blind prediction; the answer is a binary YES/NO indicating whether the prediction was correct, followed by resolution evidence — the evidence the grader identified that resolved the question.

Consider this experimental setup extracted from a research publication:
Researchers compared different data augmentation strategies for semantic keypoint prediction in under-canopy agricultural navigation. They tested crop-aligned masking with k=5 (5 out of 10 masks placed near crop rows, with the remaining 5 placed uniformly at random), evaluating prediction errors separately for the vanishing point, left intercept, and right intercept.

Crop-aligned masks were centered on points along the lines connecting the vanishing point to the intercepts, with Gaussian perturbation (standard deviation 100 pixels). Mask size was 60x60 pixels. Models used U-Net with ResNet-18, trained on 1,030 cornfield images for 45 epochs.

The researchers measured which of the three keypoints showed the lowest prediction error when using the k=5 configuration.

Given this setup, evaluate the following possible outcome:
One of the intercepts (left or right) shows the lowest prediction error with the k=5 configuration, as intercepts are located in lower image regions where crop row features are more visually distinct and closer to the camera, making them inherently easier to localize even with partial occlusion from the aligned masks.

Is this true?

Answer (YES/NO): NO